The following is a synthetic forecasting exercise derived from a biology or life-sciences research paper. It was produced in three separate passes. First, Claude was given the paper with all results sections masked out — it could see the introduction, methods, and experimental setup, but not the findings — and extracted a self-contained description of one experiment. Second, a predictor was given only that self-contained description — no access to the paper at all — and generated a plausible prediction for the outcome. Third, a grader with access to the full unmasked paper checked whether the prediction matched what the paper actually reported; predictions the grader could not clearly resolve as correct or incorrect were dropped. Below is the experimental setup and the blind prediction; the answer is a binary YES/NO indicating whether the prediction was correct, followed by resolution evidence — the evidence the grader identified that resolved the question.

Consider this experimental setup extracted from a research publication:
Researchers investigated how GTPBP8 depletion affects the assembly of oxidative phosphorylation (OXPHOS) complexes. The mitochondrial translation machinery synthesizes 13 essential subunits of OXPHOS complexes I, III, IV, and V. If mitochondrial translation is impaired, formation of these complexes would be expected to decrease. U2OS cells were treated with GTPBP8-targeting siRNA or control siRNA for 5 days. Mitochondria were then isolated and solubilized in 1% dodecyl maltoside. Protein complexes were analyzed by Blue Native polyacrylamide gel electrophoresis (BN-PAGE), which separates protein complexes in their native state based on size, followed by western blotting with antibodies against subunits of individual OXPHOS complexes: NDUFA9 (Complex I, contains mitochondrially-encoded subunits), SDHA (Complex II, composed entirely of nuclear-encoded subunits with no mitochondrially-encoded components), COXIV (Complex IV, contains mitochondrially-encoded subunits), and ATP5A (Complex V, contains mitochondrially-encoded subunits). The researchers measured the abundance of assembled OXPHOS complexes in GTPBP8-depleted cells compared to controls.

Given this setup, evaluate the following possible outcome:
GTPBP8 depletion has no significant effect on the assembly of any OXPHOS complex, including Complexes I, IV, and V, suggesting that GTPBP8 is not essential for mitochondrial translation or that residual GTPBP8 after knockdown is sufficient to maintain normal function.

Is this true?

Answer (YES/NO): NO